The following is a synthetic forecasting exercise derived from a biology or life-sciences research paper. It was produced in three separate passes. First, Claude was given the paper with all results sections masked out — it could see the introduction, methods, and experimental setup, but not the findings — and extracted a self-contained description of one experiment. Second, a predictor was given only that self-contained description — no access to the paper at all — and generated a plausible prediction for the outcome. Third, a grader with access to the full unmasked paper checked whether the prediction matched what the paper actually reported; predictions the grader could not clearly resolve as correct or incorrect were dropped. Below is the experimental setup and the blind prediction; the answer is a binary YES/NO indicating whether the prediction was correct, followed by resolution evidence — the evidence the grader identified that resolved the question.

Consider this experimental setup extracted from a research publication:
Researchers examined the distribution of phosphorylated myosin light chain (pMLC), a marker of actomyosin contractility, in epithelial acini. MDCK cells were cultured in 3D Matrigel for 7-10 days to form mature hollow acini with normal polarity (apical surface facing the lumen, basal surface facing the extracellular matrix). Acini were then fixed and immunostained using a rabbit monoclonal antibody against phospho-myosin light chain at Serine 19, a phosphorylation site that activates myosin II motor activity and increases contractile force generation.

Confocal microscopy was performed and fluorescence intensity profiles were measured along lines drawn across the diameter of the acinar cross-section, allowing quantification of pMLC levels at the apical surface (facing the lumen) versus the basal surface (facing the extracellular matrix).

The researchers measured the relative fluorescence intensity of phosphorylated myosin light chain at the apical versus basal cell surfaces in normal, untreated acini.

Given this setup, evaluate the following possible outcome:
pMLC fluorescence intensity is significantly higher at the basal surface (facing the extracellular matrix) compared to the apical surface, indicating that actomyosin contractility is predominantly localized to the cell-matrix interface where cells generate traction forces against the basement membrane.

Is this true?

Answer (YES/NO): YES